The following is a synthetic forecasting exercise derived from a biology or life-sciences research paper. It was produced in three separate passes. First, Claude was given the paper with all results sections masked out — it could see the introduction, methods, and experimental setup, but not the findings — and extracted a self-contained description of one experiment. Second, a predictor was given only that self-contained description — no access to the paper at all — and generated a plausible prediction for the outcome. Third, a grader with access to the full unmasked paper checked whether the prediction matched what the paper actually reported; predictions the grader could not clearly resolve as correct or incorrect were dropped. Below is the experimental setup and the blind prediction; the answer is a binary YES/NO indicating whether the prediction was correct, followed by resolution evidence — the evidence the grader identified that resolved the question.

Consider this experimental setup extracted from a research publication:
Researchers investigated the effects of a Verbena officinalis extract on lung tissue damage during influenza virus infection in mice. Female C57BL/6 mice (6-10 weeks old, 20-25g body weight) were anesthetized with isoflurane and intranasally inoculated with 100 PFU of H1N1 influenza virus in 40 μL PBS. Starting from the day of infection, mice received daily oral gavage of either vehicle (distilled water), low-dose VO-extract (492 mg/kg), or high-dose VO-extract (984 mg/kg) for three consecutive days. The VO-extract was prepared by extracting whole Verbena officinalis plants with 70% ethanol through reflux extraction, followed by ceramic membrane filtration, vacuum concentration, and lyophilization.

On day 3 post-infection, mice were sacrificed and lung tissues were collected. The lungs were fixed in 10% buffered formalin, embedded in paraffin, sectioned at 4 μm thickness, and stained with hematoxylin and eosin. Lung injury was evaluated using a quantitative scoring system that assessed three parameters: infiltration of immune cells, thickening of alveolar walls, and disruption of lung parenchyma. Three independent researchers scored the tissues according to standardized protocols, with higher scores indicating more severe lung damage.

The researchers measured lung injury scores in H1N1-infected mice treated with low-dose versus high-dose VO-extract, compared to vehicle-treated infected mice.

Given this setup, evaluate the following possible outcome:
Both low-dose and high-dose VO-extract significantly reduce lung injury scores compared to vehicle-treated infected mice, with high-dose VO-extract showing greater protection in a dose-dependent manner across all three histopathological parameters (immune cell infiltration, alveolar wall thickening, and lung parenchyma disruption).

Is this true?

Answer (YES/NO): NO